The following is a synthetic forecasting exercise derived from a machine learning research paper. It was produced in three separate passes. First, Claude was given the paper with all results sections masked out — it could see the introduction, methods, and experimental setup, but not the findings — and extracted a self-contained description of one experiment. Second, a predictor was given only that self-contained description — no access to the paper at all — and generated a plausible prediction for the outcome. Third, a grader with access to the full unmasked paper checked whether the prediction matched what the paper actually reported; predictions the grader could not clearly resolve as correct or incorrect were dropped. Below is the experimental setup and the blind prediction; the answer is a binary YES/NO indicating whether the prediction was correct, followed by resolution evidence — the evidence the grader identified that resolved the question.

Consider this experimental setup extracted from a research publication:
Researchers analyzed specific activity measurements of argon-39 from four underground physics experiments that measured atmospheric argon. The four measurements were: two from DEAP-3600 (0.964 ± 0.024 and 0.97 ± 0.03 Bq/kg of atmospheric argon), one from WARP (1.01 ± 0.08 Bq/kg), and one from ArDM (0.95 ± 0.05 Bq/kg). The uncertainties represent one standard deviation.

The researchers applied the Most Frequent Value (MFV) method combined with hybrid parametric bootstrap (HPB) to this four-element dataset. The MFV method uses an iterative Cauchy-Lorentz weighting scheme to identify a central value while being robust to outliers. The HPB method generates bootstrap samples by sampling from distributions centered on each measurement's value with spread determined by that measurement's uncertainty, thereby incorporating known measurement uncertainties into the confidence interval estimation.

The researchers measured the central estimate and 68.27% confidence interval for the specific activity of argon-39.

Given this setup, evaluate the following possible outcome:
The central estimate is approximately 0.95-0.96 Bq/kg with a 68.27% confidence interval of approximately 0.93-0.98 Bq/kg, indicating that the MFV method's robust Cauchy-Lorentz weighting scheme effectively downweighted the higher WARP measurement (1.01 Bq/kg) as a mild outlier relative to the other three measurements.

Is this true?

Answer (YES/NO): NO